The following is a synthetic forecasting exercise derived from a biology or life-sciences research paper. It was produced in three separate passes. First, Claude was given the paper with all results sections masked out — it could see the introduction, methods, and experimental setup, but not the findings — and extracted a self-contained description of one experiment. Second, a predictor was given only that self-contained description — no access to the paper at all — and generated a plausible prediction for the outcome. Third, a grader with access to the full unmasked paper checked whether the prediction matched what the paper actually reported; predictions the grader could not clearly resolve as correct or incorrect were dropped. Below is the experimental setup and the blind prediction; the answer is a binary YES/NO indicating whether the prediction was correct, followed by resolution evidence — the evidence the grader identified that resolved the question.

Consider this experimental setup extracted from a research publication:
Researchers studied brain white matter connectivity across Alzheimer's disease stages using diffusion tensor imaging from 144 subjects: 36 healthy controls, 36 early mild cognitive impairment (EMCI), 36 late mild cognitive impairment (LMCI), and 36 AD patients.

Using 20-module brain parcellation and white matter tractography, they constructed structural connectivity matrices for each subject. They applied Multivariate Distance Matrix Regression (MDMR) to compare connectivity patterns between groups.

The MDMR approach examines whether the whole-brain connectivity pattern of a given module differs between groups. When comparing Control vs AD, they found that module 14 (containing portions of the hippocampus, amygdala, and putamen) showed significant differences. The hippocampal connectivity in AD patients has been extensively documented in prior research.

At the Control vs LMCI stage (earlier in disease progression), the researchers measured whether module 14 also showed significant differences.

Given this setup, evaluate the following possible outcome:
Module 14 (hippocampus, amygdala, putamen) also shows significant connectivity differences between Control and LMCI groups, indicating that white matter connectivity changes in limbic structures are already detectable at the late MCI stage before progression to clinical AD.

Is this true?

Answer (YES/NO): NO